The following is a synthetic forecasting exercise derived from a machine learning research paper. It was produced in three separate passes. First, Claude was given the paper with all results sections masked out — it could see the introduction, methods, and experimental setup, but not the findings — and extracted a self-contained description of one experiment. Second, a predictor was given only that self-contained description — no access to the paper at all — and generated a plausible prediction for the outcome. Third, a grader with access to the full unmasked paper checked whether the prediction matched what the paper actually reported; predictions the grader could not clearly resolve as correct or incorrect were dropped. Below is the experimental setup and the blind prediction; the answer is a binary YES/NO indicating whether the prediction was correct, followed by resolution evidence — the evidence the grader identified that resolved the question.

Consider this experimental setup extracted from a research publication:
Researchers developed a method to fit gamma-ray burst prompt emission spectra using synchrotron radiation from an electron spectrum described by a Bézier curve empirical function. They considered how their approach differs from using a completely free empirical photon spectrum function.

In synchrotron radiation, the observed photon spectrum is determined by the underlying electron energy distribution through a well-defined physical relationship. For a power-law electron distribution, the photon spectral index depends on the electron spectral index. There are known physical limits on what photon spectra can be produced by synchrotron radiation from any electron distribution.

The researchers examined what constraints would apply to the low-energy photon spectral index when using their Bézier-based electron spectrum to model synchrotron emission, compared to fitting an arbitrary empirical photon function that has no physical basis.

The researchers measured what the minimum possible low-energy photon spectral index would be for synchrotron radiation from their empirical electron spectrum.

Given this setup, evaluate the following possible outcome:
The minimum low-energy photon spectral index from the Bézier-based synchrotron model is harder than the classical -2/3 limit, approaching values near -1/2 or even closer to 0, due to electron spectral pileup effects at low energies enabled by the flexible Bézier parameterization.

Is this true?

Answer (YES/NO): NO